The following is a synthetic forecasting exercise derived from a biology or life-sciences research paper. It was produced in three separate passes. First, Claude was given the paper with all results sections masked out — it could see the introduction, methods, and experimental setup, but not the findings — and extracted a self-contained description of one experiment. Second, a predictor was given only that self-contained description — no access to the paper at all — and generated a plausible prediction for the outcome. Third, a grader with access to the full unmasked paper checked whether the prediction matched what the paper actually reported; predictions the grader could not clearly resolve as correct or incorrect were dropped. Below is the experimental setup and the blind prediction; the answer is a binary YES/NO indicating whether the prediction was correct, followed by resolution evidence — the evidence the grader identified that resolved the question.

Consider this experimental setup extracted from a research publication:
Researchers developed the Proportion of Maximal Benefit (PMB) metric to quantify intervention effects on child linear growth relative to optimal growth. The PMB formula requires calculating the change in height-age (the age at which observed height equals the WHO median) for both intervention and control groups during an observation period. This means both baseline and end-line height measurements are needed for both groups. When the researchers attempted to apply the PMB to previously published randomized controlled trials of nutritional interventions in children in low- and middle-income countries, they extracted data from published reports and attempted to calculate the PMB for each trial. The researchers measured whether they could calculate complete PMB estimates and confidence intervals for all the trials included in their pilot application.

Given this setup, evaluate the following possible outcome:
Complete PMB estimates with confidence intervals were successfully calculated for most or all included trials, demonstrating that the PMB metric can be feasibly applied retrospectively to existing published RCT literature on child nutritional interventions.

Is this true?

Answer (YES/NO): NO